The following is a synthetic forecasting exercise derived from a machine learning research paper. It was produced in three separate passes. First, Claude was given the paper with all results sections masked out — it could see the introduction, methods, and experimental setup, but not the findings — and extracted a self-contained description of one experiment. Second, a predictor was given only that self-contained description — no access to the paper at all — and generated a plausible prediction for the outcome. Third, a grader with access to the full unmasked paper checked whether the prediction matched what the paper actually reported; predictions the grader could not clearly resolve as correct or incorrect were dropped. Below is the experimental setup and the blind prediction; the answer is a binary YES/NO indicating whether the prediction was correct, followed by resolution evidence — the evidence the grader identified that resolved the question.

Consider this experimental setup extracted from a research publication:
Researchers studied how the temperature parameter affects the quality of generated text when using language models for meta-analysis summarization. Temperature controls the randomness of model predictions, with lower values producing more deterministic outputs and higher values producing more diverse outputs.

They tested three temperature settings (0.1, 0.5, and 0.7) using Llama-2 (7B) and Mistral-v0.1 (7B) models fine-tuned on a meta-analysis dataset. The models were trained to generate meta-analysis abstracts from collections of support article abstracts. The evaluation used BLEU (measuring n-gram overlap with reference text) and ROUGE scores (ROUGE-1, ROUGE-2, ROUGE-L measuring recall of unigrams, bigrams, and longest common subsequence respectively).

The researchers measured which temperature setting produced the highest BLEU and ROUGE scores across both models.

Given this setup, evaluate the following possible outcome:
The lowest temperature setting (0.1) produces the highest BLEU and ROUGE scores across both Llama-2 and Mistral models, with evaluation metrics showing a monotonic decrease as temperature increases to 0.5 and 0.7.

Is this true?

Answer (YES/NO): NO